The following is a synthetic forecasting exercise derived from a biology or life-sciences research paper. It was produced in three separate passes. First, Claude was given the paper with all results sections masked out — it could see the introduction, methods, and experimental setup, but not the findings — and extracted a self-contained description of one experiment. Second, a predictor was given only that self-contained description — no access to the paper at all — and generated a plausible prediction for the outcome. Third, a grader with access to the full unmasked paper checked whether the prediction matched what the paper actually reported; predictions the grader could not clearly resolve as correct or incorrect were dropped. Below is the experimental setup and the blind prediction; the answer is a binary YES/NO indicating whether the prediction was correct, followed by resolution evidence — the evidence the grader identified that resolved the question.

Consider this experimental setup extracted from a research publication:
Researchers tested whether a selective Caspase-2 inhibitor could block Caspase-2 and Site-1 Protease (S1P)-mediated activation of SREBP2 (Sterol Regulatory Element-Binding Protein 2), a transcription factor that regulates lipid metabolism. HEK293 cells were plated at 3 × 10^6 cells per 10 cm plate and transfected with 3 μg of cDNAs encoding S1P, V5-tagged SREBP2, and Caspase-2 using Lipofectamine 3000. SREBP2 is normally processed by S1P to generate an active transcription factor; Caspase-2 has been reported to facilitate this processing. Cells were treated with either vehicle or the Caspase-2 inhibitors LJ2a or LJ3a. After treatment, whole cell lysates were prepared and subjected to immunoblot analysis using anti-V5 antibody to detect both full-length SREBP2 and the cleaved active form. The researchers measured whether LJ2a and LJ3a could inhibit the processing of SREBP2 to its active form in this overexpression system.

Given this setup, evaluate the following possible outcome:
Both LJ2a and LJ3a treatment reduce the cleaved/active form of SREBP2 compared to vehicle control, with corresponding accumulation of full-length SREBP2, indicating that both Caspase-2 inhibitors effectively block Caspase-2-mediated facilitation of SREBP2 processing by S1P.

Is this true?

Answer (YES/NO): YES